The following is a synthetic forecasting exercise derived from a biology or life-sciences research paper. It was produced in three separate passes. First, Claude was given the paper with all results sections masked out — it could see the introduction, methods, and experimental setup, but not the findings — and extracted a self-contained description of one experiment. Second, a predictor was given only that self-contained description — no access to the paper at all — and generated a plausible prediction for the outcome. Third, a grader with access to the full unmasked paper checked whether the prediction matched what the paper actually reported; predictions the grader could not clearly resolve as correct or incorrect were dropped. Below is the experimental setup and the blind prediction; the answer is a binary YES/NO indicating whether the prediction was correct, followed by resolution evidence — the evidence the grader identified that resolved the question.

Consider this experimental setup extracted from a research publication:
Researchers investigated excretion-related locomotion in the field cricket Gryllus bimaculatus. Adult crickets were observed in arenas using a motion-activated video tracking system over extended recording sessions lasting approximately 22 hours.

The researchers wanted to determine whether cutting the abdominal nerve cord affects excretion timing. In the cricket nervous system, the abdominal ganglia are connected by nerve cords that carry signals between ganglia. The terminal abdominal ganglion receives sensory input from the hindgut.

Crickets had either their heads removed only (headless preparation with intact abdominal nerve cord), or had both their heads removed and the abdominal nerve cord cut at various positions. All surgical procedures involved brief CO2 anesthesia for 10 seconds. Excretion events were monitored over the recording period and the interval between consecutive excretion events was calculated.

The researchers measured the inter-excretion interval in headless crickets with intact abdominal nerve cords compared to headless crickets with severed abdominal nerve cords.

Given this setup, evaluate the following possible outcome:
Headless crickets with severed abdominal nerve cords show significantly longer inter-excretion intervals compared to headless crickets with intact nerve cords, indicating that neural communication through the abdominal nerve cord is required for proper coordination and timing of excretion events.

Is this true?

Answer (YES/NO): NO